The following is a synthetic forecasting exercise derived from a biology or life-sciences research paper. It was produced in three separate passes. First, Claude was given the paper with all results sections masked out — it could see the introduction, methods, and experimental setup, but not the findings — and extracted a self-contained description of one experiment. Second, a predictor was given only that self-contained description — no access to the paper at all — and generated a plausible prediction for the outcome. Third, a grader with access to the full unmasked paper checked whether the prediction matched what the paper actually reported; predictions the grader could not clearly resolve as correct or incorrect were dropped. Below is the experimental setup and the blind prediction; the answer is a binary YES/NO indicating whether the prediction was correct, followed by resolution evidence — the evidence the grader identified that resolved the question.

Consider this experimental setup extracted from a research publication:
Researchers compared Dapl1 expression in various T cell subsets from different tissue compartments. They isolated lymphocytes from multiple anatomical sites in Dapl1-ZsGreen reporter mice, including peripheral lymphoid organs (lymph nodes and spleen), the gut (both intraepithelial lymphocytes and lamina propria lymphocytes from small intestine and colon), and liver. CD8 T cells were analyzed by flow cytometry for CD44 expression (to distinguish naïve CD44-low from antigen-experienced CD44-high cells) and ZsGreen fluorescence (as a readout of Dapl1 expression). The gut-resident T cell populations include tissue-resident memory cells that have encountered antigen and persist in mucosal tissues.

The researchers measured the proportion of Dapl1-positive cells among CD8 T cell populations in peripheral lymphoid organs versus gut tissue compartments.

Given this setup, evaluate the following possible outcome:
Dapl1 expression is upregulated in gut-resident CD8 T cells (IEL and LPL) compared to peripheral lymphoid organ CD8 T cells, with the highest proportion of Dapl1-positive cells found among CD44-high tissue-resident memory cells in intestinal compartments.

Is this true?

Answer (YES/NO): NO